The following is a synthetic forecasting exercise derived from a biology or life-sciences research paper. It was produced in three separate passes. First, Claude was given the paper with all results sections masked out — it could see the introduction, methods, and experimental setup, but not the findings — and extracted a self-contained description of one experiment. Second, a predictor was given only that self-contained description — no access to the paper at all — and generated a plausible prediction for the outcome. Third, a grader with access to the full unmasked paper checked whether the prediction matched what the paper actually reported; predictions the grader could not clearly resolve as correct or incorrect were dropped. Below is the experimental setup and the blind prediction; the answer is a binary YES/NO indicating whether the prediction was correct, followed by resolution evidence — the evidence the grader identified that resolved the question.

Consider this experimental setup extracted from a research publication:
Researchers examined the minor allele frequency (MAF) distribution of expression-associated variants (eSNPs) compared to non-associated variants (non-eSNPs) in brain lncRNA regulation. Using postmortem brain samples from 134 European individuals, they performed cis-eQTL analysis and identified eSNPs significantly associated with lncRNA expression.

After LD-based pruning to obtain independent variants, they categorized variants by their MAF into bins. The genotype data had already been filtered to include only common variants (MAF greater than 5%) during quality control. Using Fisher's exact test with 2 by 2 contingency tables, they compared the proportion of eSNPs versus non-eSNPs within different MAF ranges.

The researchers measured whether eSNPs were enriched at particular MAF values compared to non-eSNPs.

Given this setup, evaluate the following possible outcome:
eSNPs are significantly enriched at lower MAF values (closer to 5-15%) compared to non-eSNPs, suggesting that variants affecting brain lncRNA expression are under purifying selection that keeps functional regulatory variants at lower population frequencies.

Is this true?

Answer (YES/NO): NO